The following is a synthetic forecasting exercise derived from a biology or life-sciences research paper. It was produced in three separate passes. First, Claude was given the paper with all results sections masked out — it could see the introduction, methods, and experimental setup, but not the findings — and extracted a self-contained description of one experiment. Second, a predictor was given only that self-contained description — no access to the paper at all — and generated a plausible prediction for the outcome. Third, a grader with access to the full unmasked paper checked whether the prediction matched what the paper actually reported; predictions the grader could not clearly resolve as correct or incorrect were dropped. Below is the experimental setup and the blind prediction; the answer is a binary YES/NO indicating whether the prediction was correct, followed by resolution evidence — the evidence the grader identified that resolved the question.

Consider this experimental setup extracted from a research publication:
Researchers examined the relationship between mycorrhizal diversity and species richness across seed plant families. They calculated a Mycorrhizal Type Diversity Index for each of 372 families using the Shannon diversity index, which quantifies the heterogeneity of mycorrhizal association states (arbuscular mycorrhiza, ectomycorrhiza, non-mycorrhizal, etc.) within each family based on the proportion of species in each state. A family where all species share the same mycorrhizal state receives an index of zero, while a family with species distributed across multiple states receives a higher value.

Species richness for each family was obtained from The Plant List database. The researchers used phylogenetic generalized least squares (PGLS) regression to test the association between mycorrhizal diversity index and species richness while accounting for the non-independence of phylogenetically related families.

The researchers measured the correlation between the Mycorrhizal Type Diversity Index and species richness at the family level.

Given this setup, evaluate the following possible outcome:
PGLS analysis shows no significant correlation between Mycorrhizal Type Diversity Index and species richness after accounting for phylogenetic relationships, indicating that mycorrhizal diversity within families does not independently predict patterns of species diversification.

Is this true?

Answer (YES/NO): NO